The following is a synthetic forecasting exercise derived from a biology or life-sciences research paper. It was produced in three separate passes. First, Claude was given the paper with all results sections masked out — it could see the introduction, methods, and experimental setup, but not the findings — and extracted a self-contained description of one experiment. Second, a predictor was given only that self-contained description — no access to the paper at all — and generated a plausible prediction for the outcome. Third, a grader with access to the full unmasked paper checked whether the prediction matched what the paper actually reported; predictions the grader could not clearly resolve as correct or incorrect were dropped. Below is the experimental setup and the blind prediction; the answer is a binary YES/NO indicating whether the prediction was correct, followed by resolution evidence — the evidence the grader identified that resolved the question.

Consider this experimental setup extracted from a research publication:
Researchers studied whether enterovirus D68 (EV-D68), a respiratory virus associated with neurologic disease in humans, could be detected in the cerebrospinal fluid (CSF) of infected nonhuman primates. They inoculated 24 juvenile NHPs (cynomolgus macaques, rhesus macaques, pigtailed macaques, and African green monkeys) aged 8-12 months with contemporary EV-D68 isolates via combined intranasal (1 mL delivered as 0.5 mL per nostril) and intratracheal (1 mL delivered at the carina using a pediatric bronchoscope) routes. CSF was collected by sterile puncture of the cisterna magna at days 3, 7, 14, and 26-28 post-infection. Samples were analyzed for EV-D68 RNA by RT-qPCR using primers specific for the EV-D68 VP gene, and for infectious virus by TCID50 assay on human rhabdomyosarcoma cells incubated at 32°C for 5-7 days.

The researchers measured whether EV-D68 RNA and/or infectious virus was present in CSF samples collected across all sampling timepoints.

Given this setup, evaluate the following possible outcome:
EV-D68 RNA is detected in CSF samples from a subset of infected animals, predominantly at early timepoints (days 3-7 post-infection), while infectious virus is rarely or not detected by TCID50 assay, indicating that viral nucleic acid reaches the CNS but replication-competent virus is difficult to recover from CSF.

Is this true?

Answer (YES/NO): NO